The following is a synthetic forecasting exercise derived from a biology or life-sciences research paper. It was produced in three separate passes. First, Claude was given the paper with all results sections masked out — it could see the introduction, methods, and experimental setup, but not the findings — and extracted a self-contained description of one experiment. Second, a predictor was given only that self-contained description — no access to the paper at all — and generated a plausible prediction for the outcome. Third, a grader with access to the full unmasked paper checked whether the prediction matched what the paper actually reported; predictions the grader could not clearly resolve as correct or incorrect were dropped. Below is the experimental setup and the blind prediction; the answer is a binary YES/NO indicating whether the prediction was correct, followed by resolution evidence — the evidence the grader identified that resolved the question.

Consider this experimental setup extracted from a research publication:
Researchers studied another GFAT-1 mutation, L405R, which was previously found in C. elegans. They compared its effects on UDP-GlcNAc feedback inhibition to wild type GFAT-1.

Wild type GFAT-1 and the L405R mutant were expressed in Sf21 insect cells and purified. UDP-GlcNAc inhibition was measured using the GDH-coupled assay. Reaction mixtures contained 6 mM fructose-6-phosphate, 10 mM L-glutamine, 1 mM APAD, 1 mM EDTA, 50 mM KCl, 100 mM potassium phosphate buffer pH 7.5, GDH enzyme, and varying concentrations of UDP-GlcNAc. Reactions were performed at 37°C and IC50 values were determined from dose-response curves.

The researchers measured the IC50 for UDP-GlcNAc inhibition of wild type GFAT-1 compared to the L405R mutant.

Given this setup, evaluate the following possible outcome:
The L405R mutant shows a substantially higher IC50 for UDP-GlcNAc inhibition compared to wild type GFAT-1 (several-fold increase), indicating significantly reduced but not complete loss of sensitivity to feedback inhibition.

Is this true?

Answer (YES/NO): NO